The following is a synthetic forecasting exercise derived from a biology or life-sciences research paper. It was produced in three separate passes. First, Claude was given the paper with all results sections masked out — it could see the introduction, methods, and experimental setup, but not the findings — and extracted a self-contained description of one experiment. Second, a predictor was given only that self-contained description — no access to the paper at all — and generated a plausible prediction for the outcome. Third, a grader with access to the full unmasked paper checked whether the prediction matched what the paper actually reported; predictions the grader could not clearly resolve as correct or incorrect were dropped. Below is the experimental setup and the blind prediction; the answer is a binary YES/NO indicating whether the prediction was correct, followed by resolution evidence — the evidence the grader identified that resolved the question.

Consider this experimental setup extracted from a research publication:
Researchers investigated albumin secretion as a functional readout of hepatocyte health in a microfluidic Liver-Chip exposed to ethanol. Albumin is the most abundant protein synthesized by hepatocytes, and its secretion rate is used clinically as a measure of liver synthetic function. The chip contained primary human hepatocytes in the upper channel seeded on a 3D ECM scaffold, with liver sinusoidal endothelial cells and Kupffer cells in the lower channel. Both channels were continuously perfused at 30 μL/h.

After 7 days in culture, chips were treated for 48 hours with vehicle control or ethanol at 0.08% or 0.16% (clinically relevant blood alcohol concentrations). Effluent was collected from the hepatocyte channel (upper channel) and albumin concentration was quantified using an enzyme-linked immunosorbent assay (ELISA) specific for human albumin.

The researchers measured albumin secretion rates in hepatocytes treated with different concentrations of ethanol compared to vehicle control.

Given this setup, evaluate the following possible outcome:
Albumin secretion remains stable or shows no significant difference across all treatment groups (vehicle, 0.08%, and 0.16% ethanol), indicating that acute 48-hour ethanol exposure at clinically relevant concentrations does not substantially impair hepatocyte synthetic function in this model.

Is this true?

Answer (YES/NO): YES